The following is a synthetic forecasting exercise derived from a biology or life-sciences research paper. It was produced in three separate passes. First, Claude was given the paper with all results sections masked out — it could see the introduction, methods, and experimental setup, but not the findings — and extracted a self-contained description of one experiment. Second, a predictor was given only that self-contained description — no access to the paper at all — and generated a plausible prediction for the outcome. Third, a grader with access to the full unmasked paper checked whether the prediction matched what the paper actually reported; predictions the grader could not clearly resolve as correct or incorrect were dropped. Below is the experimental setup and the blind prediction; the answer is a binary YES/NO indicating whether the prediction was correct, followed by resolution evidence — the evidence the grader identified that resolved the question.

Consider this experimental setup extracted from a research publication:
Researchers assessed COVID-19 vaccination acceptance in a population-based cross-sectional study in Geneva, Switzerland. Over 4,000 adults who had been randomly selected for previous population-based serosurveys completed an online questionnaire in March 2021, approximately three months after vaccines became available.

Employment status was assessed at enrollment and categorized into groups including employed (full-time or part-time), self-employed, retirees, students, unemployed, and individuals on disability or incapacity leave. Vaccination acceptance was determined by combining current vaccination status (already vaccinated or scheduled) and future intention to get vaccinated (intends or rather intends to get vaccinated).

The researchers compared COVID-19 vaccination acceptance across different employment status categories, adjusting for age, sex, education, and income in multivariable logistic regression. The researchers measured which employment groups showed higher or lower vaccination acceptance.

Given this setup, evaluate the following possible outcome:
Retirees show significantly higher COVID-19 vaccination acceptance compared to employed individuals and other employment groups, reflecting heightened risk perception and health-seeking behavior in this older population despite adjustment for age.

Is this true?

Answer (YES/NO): NO